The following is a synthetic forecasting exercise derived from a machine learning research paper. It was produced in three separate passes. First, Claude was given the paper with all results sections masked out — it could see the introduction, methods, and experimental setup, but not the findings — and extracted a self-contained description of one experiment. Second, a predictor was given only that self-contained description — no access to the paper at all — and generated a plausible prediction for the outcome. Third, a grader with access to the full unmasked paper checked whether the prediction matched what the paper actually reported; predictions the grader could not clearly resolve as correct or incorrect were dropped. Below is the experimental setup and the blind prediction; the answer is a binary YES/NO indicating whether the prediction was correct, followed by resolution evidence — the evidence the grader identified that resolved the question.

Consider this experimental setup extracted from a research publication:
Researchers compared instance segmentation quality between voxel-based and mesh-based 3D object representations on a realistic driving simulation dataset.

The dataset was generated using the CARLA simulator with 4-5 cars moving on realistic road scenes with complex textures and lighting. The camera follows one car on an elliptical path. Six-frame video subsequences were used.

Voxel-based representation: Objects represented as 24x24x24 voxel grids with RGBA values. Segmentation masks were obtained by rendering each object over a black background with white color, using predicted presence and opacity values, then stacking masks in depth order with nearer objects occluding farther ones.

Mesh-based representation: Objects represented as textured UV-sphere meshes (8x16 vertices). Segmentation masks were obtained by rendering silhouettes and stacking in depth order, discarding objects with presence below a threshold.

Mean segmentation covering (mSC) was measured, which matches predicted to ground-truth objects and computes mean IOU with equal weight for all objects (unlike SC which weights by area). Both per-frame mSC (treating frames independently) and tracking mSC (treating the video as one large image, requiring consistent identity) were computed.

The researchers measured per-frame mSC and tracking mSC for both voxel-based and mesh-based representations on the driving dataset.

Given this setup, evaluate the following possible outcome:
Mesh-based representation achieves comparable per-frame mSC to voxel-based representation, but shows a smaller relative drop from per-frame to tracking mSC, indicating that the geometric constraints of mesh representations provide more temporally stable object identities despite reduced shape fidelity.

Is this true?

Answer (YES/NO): NO